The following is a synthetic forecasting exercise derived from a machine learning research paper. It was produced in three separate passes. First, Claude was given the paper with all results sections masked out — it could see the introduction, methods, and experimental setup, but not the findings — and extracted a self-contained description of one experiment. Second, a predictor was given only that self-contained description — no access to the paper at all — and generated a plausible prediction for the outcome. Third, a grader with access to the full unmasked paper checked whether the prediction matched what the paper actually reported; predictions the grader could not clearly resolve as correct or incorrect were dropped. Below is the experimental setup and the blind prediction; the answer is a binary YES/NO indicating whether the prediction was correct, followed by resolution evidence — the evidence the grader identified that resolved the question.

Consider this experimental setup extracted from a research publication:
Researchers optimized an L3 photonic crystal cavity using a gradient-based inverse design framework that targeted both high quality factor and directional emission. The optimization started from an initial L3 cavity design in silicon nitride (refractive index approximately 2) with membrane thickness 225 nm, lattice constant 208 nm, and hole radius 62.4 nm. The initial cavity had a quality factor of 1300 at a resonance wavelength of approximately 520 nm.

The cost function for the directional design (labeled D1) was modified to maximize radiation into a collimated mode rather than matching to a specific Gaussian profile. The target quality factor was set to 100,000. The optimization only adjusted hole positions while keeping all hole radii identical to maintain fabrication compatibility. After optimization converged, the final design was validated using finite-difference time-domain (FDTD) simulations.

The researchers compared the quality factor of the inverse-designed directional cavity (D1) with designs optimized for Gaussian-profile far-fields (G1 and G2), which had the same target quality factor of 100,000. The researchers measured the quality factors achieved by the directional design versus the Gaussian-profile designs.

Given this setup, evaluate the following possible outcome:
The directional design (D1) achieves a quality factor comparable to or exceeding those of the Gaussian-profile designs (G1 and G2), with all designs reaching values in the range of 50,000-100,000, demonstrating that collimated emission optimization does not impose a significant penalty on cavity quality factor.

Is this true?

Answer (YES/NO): NO